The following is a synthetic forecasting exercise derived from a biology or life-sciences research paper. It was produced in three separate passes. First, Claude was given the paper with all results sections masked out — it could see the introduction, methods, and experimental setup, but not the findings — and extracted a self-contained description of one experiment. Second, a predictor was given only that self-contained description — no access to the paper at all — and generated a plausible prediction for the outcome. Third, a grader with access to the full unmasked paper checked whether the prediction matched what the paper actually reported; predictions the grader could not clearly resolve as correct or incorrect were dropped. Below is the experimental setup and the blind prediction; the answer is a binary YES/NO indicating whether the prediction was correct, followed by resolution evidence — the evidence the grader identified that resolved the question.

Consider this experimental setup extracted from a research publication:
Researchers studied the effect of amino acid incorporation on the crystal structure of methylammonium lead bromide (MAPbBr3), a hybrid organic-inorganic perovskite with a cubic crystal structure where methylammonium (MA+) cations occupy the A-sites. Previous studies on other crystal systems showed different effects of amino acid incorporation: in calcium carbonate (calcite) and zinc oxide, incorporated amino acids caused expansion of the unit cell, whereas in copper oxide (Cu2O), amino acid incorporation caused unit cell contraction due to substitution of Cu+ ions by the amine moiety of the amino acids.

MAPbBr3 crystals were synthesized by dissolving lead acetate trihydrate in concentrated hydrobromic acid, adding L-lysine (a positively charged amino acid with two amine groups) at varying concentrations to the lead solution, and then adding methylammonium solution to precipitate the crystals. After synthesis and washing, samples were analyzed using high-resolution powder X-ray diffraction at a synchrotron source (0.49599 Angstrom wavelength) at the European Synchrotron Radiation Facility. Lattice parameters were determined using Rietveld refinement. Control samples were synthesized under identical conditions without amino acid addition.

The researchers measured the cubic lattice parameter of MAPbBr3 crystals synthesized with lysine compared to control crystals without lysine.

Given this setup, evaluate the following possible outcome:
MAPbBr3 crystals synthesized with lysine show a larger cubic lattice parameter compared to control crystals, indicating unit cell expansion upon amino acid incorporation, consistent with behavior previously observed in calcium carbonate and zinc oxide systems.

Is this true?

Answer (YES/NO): NO